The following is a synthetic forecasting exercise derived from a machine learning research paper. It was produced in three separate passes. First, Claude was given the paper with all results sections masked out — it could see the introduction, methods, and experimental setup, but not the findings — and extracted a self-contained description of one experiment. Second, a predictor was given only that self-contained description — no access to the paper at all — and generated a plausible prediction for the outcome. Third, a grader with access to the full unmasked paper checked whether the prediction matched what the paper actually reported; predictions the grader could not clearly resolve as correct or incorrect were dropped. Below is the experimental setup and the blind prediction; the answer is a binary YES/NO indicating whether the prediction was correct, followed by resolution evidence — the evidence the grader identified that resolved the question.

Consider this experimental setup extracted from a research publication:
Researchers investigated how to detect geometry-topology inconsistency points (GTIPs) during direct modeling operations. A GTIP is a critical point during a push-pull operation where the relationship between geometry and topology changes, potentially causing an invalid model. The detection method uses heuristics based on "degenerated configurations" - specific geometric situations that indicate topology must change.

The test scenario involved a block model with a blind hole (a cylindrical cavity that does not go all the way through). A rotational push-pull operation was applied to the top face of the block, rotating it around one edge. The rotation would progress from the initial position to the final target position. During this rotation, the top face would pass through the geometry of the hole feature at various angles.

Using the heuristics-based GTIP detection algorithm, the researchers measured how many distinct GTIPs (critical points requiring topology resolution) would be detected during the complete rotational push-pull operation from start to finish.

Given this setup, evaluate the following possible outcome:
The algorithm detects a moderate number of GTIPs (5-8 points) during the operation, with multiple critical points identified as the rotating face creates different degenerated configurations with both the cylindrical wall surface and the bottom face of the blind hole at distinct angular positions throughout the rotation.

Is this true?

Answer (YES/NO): NO